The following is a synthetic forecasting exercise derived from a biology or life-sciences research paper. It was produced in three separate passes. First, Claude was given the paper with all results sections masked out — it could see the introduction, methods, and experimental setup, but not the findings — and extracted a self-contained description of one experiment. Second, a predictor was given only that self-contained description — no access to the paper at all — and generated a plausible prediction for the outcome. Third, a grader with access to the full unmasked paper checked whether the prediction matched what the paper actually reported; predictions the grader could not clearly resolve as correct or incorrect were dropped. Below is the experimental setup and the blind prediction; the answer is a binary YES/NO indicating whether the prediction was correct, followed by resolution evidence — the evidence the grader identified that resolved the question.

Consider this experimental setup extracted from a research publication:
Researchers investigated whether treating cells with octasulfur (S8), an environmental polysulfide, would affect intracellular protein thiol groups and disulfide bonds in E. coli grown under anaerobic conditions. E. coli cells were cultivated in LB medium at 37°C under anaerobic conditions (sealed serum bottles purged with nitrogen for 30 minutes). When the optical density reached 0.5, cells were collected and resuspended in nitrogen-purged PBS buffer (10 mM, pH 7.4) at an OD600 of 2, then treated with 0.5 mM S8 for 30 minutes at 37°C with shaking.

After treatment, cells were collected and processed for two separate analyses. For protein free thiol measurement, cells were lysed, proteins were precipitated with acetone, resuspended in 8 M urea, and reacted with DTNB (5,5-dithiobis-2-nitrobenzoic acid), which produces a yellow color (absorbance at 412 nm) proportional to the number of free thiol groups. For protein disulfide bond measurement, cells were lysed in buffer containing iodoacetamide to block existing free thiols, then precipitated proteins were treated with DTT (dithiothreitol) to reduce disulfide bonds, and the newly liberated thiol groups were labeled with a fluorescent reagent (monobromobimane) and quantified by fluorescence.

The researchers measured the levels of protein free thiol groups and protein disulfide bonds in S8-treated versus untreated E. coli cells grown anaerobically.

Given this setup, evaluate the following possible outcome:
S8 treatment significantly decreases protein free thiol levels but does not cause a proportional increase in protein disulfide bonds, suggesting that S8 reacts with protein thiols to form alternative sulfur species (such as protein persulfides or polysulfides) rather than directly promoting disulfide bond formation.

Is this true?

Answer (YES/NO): NO